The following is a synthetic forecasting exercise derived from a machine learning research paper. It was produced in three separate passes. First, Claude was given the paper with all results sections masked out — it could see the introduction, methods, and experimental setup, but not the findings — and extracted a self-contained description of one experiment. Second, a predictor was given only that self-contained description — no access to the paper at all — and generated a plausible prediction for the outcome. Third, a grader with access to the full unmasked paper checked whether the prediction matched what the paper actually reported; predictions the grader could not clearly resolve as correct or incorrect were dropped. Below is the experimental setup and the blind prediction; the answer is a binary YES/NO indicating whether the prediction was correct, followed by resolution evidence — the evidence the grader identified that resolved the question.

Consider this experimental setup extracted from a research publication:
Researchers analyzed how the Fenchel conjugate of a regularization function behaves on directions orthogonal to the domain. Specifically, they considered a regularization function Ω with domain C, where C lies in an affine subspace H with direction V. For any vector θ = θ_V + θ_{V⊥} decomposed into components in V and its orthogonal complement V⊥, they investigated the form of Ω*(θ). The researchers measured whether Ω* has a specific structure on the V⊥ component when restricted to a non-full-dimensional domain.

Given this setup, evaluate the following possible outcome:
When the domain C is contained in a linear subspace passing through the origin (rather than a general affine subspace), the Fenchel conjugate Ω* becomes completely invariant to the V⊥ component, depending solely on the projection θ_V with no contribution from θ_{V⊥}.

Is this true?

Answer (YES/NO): YES